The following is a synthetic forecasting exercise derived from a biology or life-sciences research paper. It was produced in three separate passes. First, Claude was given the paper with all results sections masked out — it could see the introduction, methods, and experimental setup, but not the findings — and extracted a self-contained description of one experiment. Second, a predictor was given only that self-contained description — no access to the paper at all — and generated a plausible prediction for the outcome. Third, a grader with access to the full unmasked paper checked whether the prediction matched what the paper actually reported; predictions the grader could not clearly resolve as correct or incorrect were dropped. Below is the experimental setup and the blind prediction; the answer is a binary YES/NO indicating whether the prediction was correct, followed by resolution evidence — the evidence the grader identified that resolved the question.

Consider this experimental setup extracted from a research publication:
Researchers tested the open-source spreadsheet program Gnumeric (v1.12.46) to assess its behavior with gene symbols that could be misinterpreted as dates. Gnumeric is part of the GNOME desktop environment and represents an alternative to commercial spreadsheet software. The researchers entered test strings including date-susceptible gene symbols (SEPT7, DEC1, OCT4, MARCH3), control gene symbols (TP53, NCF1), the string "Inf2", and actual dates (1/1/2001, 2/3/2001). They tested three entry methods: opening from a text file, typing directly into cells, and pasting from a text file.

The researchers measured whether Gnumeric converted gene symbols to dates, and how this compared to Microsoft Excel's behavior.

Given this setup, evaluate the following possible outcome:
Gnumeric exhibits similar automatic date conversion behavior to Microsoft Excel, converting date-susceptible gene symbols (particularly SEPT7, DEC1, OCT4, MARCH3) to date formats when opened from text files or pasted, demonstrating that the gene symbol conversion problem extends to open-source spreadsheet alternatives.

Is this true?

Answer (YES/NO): NO